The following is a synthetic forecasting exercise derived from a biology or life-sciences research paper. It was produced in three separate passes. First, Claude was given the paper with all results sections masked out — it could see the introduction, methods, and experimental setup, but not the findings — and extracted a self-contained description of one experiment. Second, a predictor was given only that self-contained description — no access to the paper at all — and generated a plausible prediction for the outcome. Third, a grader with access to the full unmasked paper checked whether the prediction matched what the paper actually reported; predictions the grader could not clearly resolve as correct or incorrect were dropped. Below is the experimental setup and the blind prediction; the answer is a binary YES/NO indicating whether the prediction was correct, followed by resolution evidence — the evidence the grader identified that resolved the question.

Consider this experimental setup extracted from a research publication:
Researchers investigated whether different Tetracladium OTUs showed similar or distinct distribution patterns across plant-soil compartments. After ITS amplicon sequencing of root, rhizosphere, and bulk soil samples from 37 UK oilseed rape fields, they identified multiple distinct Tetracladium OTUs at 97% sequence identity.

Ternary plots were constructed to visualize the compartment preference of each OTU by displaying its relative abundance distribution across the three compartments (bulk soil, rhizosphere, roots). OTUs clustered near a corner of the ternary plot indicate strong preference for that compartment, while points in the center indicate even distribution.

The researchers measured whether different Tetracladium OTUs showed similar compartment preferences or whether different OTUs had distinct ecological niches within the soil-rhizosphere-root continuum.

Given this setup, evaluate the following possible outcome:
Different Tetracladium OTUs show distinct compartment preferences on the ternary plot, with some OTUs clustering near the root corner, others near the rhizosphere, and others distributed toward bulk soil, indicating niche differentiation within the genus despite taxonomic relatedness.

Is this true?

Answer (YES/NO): YES